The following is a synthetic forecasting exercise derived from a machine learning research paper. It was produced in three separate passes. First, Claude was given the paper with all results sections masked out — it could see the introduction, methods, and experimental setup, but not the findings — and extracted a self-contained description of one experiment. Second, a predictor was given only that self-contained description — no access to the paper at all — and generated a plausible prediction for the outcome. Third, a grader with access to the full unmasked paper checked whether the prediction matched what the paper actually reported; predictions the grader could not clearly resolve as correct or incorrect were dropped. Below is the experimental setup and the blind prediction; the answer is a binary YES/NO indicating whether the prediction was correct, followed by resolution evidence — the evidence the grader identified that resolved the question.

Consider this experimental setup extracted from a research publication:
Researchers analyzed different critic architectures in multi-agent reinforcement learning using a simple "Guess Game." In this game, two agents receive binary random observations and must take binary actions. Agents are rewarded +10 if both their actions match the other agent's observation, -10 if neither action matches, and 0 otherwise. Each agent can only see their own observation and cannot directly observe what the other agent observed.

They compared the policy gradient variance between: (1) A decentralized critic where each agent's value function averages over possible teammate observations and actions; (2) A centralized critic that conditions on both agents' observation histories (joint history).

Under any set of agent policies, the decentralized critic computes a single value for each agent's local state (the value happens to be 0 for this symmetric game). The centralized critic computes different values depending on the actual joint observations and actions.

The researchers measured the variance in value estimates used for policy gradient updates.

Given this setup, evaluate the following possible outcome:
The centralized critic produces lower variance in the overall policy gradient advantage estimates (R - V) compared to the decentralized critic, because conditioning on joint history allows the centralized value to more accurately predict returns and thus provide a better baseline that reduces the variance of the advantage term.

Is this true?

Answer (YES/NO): NO